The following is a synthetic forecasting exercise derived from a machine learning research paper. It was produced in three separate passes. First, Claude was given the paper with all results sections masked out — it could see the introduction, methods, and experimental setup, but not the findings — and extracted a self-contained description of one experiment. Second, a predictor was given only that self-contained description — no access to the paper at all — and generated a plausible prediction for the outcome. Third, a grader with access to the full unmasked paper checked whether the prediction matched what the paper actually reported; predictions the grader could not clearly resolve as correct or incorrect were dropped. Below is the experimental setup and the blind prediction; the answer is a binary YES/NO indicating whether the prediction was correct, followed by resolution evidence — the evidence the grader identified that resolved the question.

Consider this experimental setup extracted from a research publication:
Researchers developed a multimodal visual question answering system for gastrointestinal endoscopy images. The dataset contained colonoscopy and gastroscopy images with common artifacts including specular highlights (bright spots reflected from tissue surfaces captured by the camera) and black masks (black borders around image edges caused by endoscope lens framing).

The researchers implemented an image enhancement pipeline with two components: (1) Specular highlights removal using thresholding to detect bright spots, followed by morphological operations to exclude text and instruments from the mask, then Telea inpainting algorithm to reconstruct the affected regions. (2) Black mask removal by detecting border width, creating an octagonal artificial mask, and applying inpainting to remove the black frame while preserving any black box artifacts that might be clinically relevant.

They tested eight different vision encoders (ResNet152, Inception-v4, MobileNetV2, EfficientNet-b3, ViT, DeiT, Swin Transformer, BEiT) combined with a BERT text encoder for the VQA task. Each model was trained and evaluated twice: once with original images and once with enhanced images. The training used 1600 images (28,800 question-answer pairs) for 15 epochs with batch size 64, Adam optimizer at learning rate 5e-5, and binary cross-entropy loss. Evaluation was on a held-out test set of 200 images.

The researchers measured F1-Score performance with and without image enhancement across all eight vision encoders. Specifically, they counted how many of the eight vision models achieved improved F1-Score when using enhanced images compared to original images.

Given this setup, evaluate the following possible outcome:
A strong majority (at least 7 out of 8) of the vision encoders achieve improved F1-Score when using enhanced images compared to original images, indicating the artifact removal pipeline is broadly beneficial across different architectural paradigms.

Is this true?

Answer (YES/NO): NO